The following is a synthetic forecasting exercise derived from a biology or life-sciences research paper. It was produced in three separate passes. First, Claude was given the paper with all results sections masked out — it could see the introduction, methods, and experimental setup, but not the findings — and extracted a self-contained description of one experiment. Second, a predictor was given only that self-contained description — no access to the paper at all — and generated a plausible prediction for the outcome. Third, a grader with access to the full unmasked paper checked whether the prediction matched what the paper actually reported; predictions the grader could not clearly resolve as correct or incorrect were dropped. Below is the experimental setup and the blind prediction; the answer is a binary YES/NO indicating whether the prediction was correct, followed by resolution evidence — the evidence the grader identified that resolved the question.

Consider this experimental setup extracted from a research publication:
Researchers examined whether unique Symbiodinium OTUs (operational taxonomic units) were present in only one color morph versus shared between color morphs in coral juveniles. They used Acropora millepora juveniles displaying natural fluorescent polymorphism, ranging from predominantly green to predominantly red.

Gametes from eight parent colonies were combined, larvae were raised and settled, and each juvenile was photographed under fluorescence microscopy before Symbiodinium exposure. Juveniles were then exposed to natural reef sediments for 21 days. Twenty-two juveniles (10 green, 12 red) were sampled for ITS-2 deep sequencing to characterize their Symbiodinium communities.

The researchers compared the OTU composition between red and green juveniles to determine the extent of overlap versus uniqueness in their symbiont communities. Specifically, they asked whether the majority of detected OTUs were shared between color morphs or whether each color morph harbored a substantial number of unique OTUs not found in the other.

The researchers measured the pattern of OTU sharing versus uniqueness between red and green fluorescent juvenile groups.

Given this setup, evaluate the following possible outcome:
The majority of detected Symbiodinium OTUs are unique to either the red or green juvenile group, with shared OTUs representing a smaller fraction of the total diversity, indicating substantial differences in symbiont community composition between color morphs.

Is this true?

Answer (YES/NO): NO